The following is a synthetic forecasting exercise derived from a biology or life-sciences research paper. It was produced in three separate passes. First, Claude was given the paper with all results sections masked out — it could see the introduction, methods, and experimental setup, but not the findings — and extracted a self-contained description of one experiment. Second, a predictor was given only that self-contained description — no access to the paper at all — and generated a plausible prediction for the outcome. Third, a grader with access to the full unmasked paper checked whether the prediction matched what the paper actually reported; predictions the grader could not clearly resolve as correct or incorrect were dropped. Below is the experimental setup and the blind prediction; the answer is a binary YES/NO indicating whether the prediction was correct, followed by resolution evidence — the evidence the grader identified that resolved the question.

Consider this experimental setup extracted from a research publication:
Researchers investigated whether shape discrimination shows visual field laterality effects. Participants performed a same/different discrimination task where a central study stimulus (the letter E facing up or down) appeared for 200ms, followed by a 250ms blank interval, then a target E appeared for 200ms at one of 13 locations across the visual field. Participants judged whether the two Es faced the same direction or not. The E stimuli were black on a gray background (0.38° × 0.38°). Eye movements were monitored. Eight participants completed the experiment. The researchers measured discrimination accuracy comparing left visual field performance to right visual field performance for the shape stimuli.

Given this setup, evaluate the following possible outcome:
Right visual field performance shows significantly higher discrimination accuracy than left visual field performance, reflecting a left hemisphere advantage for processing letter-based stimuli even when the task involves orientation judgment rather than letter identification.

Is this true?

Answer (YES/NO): NO